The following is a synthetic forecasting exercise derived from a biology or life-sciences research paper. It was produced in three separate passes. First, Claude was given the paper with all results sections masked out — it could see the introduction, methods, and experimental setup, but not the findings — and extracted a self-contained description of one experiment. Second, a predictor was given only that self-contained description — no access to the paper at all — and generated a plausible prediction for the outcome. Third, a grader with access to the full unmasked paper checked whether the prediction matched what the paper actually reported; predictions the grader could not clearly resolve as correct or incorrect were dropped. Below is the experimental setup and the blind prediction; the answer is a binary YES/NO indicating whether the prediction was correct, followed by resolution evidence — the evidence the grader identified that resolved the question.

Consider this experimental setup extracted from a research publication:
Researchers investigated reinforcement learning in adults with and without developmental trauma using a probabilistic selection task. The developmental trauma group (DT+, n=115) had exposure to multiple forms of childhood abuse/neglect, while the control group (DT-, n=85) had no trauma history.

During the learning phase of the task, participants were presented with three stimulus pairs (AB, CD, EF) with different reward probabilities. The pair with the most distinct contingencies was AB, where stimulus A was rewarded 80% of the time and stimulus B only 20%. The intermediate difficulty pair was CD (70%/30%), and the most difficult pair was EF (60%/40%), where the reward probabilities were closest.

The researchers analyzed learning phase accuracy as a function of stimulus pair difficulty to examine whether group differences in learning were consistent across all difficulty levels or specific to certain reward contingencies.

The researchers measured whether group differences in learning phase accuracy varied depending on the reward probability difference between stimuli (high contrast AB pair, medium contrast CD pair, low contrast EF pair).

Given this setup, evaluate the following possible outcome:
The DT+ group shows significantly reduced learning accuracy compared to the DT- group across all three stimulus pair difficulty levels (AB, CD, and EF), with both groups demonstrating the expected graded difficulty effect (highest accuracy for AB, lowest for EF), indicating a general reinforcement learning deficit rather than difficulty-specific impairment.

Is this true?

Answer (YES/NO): NO